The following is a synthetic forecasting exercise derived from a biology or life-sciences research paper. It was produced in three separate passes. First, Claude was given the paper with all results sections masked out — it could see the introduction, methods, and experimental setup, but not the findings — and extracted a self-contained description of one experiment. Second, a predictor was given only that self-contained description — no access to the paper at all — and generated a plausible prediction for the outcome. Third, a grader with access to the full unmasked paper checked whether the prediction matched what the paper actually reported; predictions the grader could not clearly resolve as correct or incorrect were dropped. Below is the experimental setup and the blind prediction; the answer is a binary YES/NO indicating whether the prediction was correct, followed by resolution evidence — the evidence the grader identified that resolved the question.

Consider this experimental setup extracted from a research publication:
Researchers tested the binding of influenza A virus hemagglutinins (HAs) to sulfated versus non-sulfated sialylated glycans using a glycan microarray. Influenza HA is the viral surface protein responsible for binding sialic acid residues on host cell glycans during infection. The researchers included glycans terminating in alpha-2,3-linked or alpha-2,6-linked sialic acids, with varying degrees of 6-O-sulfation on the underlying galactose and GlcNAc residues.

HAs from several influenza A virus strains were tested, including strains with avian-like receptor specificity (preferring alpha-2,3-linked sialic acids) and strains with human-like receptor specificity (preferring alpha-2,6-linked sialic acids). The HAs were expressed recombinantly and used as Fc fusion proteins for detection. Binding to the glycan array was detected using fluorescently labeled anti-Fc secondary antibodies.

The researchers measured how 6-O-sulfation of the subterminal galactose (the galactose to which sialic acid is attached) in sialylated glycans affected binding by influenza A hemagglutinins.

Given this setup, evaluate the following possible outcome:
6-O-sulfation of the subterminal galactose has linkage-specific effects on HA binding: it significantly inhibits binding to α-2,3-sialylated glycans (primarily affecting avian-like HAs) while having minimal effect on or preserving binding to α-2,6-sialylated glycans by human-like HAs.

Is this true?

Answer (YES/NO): NO